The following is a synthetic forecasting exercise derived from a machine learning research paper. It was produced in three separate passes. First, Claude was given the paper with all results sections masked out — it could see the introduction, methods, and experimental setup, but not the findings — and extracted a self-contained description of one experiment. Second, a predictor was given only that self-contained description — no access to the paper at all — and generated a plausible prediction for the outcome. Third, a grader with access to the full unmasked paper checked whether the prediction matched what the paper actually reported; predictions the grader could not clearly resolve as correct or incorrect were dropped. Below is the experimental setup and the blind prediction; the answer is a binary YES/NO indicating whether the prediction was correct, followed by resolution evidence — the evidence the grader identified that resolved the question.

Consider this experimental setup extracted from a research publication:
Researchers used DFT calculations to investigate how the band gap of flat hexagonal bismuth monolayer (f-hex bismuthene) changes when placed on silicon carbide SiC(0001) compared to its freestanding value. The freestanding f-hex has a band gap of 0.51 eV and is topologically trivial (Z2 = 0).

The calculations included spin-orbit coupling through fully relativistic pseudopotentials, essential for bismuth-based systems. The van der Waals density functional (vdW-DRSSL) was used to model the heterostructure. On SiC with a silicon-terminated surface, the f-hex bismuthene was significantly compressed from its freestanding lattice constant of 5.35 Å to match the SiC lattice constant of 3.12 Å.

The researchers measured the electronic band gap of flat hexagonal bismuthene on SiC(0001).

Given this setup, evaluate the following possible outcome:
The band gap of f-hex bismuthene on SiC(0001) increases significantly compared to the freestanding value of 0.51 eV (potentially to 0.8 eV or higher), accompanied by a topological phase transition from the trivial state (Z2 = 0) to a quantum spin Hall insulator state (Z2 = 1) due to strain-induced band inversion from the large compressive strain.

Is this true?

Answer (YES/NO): NO